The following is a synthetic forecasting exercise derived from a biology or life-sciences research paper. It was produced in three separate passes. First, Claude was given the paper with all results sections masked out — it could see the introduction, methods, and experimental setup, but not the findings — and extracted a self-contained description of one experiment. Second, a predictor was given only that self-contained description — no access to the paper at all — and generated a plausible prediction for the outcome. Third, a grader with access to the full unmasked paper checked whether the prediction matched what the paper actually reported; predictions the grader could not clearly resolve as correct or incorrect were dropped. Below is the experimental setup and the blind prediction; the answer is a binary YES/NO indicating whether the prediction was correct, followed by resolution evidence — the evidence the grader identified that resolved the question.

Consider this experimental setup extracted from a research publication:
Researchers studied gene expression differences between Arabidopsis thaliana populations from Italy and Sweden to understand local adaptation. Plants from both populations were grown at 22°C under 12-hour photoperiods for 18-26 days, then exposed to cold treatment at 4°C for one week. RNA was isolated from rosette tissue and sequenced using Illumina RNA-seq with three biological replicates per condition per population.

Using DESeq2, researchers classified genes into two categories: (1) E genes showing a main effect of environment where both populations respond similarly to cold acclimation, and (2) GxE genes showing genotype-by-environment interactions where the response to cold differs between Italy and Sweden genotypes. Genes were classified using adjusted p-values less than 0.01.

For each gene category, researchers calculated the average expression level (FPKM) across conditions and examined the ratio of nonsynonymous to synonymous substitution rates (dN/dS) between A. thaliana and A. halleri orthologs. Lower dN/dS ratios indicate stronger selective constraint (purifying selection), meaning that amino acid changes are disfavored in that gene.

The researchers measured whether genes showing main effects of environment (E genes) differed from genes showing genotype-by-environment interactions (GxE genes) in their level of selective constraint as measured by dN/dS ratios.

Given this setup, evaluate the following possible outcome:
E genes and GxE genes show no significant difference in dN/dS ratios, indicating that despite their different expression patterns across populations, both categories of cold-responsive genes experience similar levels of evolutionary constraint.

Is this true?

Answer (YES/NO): NO